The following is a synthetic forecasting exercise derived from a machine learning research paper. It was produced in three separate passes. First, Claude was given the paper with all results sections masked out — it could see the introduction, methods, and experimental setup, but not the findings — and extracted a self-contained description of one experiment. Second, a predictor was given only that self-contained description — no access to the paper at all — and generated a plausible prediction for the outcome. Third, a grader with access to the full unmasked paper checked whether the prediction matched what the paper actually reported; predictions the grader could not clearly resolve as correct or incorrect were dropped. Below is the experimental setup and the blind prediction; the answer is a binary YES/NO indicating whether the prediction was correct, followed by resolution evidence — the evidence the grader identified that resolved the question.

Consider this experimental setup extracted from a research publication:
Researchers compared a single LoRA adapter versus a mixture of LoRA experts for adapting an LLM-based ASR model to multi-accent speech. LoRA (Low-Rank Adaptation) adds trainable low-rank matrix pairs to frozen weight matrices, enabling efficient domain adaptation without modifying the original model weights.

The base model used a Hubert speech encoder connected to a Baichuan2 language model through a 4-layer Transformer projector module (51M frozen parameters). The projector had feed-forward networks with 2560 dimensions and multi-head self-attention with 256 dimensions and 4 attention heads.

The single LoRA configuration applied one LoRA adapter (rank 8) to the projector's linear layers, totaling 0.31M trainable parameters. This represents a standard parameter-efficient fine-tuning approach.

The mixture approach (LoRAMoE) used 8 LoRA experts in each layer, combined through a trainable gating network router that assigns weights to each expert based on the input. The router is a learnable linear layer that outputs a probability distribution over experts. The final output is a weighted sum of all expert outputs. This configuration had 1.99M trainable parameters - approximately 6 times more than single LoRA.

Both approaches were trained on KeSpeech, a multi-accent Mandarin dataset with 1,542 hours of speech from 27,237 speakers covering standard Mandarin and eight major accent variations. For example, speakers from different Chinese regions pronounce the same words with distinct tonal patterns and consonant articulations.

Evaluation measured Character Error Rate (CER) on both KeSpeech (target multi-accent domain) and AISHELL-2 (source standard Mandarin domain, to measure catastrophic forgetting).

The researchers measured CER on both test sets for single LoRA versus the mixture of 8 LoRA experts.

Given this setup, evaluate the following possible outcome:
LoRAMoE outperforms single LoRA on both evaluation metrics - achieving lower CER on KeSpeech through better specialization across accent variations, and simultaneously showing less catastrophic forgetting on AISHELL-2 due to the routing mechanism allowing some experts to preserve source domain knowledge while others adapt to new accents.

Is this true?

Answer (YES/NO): NO